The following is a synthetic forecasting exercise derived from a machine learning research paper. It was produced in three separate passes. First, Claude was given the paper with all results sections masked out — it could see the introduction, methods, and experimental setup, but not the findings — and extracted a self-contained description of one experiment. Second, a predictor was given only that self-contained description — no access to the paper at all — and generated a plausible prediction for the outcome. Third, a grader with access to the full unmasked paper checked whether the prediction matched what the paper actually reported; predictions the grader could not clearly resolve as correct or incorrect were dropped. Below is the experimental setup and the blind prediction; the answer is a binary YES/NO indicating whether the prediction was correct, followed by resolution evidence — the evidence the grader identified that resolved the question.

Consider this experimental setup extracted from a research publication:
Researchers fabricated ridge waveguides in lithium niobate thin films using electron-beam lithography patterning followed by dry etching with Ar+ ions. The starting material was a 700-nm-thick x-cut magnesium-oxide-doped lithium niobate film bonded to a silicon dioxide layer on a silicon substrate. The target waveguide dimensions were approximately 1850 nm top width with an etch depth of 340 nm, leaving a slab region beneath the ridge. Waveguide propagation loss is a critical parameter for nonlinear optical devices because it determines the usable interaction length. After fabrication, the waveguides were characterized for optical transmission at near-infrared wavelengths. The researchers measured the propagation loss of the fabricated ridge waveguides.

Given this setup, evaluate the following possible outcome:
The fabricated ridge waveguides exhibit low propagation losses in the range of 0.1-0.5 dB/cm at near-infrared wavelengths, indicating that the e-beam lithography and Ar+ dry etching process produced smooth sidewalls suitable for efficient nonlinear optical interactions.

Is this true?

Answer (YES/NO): NO